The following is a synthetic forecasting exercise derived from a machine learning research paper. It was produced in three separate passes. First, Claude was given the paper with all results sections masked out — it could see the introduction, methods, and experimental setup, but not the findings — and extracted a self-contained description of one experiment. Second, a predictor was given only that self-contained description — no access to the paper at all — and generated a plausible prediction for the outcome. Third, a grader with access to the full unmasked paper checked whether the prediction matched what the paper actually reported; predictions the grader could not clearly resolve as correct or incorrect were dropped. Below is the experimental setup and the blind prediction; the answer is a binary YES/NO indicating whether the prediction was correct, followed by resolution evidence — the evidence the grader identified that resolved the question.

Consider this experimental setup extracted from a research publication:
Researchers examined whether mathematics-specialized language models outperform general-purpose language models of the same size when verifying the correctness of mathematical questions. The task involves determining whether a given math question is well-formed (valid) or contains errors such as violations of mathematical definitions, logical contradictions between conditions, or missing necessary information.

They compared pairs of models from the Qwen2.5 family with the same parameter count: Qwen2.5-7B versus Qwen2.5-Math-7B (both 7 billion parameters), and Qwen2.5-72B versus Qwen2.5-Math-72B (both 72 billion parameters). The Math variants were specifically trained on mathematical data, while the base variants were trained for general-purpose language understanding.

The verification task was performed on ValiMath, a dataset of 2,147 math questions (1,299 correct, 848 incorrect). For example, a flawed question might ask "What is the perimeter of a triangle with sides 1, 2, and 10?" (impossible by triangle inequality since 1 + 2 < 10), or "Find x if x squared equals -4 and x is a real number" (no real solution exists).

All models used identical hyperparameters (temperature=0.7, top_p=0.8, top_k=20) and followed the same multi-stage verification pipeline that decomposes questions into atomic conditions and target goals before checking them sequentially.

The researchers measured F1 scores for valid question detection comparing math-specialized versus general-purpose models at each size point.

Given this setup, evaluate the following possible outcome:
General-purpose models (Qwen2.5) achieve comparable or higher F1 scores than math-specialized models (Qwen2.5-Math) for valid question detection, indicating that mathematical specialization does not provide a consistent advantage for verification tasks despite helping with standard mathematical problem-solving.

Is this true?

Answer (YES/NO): YES